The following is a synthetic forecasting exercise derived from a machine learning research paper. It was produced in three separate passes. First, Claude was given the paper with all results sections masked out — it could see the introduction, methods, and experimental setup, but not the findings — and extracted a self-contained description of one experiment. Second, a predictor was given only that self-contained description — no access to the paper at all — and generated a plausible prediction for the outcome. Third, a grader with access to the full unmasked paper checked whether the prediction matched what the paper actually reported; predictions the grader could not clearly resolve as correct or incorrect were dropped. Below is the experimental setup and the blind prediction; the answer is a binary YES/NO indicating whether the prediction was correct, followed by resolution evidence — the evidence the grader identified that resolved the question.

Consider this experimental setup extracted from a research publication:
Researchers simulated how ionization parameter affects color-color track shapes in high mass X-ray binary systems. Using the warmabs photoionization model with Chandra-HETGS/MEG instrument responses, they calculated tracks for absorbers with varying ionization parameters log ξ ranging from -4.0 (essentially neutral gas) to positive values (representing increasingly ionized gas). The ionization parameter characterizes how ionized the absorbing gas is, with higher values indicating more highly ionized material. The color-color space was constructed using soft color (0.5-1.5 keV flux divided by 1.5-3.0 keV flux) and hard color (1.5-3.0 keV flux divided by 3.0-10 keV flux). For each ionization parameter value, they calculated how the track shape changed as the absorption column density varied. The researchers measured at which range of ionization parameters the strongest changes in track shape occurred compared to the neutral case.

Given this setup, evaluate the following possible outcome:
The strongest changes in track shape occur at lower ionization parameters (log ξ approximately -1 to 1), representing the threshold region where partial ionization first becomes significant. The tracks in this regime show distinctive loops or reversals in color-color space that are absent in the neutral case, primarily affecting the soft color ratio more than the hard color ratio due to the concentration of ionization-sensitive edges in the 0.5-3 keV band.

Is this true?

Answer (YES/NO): NO